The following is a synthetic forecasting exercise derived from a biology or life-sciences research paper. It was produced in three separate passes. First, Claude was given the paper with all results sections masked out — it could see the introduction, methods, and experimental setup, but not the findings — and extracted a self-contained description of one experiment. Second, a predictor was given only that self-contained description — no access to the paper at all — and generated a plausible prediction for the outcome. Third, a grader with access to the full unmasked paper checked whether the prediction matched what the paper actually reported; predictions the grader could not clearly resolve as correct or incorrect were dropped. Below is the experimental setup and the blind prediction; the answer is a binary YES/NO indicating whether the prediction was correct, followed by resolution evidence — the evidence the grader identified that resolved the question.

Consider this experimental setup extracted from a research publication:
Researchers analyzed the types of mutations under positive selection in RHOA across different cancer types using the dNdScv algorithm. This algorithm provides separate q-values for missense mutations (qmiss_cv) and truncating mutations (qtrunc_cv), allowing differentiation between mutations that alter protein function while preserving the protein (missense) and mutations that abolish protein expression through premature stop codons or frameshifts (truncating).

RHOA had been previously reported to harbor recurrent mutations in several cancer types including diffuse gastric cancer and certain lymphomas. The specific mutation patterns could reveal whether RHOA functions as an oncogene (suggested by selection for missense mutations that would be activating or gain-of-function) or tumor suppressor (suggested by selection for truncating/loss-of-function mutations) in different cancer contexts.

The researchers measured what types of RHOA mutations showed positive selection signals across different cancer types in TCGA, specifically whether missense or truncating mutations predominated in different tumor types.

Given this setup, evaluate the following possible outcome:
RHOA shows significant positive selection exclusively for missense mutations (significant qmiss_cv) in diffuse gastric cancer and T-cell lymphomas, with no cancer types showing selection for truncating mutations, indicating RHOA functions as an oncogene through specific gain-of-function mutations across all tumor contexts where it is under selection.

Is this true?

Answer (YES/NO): NO